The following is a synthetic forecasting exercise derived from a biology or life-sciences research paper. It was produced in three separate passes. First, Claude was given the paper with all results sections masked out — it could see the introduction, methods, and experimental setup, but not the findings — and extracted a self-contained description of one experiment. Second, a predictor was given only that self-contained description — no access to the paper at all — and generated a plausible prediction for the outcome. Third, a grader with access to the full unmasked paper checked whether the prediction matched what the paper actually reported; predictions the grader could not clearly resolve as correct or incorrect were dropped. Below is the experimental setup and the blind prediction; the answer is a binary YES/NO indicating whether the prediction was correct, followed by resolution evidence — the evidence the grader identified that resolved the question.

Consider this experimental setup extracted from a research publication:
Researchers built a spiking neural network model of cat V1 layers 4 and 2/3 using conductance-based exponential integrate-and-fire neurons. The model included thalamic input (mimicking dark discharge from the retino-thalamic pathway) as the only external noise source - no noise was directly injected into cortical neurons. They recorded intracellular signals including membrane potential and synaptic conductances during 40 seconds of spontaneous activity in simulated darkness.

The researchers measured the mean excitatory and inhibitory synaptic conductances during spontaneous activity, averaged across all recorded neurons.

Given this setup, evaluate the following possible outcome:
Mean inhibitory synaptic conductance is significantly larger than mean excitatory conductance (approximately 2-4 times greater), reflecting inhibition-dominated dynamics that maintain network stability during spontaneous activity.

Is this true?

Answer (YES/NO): NO